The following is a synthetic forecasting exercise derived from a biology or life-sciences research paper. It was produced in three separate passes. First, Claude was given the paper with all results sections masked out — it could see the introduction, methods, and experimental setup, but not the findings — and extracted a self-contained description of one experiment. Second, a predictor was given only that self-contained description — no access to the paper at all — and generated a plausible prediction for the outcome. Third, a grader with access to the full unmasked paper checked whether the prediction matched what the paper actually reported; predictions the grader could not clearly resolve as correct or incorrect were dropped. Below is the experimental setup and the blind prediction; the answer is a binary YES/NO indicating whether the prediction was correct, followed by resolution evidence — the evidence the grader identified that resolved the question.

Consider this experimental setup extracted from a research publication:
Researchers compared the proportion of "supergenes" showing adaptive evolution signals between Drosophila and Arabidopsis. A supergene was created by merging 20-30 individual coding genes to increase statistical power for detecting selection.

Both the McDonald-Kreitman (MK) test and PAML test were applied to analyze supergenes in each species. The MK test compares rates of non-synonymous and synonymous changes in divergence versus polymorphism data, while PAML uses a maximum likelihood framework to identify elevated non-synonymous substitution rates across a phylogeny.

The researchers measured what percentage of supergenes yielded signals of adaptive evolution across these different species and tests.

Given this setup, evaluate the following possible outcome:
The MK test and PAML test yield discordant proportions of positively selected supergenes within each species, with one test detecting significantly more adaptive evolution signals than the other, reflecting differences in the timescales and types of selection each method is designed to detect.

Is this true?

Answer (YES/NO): YES